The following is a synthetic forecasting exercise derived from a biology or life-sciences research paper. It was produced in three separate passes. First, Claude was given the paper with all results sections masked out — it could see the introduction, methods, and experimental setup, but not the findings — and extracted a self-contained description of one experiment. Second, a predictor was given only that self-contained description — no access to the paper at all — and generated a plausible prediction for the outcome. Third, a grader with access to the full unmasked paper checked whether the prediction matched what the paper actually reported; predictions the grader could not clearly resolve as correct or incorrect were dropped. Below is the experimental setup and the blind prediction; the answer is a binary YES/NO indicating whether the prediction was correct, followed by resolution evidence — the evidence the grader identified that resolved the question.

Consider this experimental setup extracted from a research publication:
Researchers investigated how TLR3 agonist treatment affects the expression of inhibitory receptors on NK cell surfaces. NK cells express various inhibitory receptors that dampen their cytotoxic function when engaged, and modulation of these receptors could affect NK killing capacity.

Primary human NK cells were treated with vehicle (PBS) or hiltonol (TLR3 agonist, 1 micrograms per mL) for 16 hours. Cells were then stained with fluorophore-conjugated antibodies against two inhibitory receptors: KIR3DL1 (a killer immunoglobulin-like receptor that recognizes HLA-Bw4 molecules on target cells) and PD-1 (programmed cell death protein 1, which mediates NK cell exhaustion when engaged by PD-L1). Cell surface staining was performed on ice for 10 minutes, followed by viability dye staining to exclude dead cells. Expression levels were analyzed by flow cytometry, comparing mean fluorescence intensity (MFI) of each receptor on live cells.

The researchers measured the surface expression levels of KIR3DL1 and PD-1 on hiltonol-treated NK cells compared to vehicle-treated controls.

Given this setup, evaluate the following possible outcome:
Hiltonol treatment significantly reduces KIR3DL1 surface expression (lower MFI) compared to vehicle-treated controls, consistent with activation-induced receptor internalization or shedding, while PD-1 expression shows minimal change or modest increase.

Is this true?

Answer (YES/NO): NO